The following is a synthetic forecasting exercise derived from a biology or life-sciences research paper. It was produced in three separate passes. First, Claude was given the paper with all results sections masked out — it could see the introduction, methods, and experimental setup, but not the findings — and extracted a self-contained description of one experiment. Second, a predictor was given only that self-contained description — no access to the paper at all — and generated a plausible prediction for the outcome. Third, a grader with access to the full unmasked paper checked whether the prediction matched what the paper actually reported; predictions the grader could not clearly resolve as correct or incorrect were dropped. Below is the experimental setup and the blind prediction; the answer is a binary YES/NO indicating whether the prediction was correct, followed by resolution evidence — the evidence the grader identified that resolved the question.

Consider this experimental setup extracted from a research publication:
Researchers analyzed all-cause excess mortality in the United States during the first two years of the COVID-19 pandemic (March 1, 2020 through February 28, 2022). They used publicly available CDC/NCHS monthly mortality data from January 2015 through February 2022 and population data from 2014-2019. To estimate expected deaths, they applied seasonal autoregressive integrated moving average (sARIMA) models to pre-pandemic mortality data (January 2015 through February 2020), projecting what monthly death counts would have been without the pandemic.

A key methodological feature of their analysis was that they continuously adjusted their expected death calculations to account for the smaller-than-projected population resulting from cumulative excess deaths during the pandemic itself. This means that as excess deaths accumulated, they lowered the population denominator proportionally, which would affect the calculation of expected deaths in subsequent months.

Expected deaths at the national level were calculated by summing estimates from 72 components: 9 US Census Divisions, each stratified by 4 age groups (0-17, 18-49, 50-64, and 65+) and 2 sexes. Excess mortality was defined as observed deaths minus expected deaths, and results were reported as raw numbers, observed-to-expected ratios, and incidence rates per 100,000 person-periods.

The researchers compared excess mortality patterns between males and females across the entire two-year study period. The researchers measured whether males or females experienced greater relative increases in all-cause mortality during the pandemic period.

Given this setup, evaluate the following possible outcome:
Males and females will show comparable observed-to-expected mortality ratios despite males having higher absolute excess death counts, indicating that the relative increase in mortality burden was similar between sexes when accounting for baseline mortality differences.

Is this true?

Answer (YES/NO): NO